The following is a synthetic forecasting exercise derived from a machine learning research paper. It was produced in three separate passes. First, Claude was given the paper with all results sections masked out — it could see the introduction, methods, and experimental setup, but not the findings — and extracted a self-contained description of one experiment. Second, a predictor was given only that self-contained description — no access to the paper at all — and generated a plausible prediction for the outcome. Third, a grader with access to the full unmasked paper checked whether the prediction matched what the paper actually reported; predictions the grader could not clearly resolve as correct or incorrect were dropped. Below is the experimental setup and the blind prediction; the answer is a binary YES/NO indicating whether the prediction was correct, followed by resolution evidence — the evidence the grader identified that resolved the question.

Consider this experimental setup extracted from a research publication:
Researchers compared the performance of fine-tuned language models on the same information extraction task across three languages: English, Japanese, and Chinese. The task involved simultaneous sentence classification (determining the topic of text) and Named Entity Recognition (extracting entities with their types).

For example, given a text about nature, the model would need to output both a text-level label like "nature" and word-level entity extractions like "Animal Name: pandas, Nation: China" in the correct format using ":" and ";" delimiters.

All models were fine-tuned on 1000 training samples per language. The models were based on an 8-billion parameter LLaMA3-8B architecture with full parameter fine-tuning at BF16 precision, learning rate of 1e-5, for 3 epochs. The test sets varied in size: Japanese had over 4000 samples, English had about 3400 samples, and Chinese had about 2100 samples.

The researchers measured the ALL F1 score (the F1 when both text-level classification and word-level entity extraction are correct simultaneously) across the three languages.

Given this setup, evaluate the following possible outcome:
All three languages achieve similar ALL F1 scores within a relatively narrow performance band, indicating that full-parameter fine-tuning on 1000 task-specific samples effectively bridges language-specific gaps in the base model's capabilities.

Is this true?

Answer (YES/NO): NO